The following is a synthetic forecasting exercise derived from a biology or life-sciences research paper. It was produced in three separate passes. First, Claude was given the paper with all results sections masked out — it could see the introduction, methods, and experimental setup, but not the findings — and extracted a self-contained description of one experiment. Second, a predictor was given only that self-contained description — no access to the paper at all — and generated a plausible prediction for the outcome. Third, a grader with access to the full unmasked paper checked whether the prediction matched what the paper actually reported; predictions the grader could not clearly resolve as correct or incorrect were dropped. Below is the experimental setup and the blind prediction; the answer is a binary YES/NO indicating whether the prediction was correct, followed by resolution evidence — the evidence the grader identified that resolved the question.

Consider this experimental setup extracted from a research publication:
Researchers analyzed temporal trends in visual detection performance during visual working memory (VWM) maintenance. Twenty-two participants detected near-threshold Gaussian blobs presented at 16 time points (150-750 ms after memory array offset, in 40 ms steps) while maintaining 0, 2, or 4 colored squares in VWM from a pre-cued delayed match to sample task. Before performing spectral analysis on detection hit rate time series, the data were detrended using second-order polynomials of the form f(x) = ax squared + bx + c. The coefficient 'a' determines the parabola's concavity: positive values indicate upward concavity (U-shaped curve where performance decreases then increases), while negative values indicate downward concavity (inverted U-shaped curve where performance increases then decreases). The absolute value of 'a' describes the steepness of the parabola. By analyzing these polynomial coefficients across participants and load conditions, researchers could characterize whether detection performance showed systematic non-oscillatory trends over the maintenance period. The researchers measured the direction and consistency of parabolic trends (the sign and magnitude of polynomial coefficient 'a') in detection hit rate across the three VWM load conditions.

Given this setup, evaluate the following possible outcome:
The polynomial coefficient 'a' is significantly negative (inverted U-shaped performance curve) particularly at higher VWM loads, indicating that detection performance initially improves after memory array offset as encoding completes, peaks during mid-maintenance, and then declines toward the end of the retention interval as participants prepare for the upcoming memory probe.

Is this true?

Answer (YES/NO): NO